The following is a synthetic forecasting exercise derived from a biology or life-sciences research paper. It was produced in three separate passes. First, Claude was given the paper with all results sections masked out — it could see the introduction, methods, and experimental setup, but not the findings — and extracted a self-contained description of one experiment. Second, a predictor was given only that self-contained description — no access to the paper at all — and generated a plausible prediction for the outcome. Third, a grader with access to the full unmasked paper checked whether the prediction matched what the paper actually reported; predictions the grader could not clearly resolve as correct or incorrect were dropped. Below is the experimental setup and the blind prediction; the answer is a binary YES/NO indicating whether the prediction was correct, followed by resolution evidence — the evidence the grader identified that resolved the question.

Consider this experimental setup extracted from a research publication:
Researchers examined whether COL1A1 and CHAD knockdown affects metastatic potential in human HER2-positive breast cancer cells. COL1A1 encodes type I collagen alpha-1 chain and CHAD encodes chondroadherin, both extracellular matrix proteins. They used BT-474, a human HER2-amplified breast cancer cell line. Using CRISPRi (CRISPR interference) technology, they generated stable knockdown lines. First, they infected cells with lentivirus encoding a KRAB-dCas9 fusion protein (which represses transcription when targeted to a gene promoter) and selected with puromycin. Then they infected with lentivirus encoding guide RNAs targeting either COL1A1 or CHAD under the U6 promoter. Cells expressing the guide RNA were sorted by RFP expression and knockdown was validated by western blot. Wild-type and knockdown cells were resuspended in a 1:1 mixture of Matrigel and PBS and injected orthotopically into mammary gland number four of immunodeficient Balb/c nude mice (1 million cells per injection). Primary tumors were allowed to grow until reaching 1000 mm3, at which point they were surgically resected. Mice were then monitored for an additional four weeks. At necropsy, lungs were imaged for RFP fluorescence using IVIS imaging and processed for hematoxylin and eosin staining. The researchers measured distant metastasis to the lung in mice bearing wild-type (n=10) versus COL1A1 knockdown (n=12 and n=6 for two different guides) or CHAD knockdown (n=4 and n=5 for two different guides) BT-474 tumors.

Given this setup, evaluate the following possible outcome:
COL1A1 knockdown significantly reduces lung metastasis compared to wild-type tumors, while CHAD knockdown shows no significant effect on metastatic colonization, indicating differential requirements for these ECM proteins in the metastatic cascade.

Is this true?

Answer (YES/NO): NO